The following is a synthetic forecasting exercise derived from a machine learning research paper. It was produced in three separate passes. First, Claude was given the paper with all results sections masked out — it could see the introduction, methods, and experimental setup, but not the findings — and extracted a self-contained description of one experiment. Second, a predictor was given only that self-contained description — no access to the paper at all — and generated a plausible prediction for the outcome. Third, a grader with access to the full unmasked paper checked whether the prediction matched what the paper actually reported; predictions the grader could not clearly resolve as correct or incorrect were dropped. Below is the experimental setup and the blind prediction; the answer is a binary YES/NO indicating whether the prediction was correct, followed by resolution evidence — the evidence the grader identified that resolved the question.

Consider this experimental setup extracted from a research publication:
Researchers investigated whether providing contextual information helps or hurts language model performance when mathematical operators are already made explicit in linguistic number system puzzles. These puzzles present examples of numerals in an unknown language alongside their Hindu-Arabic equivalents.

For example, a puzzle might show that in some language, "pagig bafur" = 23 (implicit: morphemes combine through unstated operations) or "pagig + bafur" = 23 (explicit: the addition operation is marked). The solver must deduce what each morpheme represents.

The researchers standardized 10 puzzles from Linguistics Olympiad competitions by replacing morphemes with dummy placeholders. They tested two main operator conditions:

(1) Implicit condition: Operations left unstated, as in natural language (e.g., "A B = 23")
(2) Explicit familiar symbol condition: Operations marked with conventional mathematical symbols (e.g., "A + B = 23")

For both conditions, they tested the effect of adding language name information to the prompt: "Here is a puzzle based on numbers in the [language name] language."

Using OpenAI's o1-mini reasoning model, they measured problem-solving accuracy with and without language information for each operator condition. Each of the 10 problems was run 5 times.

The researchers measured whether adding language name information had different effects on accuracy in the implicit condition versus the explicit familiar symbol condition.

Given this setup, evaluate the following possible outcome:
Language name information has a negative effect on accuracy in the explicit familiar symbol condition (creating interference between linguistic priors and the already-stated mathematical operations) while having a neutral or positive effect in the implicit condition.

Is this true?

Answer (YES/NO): YES